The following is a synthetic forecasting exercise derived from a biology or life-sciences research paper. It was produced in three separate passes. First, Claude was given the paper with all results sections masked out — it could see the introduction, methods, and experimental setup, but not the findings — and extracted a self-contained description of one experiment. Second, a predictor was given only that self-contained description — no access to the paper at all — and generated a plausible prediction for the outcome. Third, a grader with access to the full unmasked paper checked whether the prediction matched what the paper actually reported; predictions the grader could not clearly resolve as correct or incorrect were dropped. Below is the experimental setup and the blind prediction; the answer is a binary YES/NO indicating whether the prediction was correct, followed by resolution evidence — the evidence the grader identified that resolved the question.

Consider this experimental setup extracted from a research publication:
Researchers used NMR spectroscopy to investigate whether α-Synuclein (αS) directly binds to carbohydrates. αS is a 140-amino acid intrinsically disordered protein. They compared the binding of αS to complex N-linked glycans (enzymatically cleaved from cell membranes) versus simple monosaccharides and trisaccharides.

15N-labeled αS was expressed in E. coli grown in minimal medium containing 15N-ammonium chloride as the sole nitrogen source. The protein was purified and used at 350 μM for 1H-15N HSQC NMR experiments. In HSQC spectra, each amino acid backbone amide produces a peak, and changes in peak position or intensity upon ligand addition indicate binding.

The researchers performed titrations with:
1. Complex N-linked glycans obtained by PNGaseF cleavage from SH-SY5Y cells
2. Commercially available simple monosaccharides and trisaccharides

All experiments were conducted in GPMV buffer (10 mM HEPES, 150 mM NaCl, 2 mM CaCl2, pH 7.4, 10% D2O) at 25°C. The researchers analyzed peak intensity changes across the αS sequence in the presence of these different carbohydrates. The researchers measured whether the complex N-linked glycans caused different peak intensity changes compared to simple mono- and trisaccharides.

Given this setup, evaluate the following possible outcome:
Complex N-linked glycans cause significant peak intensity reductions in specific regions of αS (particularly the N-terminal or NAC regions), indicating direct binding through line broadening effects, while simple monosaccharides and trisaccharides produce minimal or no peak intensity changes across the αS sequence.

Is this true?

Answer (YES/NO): NO